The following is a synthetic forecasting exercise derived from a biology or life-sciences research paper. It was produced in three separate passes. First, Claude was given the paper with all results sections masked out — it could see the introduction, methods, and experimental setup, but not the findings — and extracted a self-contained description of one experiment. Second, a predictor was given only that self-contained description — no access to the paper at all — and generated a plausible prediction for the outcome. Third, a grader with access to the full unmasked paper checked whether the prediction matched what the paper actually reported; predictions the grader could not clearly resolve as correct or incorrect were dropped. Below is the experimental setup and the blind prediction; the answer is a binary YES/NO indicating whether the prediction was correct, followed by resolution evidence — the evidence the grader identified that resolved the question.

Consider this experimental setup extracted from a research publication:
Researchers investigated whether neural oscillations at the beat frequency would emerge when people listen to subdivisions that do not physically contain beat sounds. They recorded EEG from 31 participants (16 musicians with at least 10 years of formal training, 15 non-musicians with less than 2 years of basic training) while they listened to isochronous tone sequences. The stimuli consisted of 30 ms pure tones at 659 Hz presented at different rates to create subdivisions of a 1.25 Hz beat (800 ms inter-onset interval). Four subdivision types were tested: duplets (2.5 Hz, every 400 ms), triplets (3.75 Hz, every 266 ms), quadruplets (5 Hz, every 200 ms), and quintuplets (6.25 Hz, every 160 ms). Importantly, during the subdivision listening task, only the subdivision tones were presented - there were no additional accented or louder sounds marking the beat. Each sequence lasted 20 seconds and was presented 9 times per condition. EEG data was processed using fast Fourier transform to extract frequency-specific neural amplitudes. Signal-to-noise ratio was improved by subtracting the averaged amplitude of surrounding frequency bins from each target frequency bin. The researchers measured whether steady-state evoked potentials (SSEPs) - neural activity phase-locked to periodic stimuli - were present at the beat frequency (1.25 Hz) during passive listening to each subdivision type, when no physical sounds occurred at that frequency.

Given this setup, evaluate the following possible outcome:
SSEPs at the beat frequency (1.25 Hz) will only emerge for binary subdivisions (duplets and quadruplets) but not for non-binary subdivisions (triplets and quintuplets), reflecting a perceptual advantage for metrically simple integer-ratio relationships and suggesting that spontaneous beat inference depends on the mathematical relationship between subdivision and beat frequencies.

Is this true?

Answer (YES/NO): NO